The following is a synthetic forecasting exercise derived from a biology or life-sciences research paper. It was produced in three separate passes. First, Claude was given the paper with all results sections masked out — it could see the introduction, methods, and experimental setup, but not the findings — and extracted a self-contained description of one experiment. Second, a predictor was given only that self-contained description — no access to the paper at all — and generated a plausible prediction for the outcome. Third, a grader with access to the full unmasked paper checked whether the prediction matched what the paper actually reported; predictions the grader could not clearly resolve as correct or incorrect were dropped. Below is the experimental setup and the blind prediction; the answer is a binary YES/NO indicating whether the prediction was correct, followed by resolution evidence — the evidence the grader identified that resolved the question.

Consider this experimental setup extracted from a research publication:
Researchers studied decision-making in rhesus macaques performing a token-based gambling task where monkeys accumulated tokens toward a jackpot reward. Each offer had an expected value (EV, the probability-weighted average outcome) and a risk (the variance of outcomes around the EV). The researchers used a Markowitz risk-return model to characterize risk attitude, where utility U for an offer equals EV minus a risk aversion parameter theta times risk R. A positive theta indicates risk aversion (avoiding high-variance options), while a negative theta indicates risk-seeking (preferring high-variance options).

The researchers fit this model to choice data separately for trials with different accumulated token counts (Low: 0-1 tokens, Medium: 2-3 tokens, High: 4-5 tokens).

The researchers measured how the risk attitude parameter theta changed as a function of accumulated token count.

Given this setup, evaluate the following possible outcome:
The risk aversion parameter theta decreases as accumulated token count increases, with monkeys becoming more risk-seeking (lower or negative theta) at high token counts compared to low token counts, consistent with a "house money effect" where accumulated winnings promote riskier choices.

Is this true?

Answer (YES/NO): NO